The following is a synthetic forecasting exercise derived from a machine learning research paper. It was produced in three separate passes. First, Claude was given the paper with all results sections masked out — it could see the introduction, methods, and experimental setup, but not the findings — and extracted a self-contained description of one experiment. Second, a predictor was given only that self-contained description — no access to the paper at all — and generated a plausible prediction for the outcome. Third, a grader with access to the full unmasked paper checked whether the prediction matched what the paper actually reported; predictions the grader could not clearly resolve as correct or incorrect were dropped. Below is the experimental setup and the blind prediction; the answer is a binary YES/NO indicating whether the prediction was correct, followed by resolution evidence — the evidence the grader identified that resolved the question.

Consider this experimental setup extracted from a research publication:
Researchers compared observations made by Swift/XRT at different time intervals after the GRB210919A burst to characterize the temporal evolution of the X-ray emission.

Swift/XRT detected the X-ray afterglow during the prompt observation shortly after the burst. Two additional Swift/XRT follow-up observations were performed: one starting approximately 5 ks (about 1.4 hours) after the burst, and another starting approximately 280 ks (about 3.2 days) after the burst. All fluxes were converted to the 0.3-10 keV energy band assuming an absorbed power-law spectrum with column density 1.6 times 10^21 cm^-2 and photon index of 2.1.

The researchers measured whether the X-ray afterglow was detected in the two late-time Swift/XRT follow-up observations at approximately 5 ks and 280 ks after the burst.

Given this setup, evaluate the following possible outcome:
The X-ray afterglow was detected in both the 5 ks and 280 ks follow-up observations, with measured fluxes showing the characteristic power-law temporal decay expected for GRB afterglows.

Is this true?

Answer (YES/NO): NO